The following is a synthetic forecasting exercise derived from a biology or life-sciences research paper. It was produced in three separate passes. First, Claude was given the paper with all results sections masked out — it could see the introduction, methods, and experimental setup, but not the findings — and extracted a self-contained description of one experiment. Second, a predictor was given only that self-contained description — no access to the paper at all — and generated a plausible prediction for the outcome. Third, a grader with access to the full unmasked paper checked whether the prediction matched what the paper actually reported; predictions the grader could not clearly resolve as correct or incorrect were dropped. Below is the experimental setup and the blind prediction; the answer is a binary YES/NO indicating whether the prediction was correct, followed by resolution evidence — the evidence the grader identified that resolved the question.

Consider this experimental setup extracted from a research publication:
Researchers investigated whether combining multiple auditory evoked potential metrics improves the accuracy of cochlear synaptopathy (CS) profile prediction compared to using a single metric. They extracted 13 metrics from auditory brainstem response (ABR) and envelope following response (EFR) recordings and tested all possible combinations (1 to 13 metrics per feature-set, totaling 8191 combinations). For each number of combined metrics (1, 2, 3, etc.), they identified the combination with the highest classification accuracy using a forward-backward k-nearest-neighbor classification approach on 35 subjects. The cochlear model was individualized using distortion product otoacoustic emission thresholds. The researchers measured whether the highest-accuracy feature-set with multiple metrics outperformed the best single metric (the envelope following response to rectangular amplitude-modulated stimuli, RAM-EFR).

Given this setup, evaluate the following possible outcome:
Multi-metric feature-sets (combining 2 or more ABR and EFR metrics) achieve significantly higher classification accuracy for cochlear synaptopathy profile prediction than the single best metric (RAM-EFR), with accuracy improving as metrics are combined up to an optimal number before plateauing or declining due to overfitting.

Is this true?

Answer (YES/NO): NO